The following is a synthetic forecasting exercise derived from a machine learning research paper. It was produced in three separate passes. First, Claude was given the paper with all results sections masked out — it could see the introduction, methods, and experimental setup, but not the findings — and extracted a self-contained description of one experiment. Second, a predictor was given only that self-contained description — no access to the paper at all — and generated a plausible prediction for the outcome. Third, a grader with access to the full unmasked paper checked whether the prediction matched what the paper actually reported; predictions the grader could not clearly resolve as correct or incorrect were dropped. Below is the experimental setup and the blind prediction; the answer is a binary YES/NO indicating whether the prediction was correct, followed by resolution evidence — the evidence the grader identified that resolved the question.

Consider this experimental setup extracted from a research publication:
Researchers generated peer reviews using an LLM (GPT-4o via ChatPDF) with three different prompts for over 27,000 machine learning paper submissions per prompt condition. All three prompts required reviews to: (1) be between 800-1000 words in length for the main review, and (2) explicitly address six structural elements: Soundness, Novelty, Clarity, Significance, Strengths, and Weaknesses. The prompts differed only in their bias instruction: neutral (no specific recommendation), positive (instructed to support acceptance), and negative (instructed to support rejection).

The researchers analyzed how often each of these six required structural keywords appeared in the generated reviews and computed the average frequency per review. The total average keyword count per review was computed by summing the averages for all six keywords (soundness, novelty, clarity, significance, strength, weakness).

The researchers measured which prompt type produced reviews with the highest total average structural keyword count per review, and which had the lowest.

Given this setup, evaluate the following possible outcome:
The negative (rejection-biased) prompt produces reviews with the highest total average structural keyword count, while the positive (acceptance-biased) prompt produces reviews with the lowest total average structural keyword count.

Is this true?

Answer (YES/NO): YES